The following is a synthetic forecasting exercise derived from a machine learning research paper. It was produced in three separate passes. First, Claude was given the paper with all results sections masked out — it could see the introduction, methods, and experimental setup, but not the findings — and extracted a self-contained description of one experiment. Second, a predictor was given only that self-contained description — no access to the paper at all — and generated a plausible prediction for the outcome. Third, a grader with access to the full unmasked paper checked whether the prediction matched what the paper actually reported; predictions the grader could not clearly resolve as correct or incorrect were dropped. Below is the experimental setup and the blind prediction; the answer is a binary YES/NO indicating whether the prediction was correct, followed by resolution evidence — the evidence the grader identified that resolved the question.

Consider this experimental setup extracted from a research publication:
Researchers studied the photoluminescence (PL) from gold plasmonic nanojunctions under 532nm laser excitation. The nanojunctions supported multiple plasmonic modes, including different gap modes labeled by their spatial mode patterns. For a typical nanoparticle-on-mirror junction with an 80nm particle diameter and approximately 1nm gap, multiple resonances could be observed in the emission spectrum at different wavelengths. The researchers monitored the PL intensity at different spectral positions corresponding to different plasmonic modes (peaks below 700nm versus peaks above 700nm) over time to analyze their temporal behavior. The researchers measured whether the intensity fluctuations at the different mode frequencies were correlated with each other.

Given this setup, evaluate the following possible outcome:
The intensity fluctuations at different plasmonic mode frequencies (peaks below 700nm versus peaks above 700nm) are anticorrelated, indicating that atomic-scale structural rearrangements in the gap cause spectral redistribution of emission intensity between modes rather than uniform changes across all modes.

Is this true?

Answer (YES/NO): NO